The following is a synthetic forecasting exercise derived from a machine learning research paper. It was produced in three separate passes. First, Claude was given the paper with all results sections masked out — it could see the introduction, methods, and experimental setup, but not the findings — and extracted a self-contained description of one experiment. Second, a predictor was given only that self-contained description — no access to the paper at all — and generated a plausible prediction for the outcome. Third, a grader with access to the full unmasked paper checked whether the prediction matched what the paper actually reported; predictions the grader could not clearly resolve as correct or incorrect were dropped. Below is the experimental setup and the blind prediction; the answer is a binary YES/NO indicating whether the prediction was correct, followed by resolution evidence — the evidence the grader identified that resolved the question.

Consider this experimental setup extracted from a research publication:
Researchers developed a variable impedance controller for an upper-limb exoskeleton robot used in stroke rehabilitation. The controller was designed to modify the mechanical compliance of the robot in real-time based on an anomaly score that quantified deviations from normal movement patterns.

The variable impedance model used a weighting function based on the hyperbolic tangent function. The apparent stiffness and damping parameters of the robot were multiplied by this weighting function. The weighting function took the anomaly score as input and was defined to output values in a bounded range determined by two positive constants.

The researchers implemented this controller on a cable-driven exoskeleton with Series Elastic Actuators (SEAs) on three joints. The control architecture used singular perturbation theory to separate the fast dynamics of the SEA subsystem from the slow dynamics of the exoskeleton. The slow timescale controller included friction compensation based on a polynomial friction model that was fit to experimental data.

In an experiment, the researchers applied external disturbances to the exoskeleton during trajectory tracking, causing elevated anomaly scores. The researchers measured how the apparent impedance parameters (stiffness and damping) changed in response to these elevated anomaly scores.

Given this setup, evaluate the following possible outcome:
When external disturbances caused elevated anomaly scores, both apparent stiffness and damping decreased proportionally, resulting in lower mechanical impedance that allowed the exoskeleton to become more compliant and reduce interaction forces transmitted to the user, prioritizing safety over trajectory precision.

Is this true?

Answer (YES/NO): YES